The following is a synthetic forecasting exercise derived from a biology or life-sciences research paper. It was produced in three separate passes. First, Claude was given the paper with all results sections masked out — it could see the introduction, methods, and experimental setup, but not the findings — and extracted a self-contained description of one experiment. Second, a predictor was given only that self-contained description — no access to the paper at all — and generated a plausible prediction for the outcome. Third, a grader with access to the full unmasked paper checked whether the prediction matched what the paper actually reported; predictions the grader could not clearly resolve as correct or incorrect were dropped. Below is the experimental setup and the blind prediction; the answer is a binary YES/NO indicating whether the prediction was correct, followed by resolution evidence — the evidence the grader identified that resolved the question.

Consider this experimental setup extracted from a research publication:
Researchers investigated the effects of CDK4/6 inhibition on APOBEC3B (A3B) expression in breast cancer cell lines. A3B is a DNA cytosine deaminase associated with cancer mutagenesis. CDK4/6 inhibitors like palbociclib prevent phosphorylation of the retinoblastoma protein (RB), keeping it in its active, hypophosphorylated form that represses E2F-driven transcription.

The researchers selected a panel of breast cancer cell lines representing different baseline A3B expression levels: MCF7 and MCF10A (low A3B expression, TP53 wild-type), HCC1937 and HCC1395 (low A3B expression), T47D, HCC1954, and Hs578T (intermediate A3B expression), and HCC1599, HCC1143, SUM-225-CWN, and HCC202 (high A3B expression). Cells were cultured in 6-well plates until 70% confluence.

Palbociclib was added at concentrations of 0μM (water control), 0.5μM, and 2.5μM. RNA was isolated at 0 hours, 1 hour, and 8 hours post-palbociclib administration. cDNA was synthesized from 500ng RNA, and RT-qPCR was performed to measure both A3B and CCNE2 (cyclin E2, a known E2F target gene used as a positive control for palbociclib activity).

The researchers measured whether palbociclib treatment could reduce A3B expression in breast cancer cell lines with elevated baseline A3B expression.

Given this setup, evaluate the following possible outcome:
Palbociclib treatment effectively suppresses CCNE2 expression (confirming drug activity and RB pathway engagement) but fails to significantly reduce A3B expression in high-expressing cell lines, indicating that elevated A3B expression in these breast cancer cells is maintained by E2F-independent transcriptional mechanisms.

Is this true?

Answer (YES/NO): YES